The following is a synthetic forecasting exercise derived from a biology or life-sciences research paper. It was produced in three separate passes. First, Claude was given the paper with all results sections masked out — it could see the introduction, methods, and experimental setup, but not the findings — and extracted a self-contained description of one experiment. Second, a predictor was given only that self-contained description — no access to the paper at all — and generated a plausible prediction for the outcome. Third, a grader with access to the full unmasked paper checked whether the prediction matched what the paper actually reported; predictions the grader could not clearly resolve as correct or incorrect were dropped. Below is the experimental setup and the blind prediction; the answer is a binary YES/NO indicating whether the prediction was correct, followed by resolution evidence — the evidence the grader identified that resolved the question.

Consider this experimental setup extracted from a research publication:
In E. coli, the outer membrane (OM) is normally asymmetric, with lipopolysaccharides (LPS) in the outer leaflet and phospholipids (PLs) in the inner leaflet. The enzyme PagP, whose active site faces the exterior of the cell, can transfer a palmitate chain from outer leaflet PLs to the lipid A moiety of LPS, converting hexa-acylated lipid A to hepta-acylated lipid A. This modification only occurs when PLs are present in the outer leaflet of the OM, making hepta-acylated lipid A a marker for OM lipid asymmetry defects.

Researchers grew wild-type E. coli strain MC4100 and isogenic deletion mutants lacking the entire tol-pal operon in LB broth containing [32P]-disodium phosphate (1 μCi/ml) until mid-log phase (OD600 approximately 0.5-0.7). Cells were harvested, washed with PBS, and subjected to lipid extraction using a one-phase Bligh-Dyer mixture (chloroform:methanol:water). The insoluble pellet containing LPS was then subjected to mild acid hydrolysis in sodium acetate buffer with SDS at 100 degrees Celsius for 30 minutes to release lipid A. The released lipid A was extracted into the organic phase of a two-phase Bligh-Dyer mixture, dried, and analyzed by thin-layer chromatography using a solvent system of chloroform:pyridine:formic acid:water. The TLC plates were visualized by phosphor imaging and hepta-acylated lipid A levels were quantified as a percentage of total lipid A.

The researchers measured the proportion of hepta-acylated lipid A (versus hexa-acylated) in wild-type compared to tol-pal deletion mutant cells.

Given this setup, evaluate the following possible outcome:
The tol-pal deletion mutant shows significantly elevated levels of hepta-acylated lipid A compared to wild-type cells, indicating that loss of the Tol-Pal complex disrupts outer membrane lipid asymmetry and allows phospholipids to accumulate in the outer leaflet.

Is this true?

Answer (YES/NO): YES